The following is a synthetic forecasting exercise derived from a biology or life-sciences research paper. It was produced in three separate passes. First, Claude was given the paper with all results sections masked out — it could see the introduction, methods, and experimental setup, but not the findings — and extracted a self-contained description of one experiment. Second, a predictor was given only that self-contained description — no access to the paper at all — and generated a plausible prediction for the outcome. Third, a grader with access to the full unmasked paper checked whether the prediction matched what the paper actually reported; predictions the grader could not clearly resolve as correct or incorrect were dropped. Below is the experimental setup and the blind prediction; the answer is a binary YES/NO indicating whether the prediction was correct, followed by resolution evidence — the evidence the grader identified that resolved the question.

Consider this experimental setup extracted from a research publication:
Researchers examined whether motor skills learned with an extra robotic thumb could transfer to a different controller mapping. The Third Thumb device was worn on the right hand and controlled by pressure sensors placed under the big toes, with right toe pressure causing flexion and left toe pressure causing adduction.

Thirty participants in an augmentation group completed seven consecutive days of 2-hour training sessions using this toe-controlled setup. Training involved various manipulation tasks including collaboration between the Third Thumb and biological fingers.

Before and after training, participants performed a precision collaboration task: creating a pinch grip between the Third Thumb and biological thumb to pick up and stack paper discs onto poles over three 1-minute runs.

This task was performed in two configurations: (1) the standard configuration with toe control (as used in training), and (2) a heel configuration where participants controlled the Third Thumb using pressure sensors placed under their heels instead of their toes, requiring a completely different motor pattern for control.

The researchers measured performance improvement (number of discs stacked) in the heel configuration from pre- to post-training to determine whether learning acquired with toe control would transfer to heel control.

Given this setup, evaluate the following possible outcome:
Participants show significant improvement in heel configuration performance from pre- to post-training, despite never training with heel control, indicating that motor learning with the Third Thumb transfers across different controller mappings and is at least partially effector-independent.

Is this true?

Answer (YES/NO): YES